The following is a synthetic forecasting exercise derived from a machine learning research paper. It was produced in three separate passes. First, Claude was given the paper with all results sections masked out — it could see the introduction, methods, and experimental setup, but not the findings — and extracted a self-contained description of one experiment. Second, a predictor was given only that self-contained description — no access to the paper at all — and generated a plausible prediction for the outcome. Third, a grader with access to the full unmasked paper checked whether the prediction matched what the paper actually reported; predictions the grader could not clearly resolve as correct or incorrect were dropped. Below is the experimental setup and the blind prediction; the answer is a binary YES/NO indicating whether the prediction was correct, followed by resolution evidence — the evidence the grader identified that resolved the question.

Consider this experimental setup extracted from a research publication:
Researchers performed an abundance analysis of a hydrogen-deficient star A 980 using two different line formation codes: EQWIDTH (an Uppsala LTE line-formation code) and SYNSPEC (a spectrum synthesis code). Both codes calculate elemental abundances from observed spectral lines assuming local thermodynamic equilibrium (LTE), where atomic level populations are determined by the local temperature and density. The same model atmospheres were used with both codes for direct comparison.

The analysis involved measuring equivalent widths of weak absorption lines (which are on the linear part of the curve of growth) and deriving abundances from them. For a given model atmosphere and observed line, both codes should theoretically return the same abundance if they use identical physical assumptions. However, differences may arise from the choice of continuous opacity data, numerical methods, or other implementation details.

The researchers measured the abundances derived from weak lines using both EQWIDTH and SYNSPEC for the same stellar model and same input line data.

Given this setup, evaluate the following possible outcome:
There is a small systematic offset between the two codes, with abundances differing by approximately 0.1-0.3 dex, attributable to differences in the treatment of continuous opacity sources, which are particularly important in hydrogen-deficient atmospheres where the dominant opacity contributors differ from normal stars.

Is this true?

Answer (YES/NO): NO